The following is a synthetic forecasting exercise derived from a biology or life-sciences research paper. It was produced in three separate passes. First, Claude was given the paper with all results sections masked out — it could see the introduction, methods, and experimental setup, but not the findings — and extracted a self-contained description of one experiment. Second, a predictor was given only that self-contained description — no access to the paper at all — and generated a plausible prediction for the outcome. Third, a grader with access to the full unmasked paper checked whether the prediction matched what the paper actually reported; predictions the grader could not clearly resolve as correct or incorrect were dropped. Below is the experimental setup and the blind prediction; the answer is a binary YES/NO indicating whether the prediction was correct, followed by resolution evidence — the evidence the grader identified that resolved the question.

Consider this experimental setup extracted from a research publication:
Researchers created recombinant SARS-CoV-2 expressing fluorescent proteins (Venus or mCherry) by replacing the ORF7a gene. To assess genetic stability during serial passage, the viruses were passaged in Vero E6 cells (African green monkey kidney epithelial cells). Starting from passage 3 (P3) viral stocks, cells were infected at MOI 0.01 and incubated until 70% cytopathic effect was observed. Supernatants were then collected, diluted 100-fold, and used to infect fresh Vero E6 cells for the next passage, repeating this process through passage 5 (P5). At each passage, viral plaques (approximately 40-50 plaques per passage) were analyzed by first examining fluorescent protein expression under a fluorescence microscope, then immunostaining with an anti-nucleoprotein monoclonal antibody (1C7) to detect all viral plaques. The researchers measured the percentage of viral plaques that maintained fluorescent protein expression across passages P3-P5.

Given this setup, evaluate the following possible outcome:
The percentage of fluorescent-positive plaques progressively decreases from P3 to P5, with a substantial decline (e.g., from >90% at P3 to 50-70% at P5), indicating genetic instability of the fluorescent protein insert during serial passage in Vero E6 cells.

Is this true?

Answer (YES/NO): NO